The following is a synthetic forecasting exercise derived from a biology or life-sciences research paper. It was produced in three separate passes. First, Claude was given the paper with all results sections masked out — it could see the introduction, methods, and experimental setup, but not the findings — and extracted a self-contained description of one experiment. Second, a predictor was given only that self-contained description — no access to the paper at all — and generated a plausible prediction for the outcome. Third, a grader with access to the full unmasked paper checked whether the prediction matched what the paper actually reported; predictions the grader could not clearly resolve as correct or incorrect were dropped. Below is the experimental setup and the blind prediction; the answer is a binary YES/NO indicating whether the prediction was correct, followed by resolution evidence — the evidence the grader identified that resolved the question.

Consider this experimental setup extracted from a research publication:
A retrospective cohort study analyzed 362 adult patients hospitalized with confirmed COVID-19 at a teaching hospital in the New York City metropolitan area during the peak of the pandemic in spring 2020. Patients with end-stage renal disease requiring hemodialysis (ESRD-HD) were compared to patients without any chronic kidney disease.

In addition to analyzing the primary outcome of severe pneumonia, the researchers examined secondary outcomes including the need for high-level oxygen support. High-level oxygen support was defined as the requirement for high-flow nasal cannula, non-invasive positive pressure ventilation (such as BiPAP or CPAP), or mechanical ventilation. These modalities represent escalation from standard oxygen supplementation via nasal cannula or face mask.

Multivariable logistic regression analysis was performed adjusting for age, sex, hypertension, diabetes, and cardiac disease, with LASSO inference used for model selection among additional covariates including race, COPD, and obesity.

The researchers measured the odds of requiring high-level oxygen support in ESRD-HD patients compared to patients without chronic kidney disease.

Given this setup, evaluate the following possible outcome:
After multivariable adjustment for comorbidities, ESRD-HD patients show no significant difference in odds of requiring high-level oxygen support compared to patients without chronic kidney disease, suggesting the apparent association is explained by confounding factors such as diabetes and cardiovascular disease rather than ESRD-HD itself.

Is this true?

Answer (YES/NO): NO